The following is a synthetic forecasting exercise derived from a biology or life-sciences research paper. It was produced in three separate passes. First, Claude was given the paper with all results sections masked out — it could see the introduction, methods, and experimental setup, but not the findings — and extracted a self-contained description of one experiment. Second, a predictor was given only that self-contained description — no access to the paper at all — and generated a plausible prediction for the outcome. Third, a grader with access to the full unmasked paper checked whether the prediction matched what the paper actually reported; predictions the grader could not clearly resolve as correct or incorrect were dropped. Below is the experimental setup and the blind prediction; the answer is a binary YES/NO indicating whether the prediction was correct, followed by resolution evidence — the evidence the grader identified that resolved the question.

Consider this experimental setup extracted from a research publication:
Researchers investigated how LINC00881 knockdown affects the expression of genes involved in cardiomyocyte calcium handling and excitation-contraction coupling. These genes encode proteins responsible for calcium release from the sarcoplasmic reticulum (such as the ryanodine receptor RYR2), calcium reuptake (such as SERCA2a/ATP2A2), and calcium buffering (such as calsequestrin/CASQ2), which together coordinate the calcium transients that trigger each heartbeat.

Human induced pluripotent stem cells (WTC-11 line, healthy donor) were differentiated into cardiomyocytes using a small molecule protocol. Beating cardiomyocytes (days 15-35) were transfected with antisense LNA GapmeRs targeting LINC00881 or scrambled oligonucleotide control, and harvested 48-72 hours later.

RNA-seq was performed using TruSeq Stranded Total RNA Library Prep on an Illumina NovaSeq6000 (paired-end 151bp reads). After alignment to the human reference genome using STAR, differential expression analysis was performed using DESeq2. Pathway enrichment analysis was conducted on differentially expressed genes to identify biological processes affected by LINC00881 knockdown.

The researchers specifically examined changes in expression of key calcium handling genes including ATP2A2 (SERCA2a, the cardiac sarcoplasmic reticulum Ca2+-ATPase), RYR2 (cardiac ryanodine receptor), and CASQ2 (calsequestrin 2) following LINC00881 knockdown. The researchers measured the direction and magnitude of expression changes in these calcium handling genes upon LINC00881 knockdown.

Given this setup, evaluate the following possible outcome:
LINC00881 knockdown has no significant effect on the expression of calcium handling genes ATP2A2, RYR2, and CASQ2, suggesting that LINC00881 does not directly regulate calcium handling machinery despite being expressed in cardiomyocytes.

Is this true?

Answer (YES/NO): NO